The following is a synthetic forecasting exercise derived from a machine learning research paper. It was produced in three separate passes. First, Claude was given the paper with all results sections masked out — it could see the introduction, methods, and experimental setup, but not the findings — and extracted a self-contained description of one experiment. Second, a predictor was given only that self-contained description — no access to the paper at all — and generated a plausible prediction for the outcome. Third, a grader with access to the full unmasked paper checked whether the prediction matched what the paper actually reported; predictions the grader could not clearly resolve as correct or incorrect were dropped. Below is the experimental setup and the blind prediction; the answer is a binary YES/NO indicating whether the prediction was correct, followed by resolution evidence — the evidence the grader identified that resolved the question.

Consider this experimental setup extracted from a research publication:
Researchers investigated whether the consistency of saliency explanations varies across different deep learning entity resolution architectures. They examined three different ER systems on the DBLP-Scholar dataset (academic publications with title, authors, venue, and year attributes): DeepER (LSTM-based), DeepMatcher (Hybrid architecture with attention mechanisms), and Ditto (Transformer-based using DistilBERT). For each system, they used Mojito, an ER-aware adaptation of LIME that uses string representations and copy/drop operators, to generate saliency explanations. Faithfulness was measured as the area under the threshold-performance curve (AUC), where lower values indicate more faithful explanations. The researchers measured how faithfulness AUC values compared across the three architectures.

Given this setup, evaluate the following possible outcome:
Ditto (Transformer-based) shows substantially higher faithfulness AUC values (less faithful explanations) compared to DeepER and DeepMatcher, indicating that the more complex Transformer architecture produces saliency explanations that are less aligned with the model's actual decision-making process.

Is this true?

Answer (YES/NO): NO